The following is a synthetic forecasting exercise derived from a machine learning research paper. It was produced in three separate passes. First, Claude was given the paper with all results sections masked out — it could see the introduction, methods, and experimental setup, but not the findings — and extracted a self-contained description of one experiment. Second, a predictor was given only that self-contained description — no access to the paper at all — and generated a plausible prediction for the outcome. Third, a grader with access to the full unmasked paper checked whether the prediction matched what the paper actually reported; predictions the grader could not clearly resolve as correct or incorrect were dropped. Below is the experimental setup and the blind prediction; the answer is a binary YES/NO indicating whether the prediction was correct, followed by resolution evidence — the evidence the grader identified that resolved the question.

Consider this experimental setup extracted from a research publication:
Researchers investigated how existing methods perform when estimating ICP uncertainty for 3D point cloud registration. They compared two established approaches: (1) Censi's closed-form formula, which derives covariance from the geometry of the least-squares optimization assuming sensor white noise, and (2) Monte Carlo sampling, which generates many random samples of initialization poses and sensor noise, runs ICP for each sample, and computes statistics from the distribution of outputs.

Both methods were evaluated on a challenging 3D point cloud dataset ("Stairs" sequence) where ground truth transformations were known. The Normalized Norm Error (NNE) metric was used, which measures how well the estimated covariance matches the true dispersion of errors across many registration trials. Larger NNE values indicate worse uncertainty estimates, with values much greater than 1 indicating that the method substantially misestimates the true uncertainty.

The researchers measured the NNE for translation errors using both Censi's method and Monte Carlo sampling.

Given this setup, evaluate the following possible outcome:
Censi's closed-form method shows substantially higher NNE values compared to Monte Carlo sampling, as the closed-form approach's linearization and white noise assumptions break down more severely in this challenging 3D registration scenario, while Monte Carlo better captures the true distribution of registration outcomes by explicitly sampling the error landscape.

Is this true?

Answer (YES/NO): NO